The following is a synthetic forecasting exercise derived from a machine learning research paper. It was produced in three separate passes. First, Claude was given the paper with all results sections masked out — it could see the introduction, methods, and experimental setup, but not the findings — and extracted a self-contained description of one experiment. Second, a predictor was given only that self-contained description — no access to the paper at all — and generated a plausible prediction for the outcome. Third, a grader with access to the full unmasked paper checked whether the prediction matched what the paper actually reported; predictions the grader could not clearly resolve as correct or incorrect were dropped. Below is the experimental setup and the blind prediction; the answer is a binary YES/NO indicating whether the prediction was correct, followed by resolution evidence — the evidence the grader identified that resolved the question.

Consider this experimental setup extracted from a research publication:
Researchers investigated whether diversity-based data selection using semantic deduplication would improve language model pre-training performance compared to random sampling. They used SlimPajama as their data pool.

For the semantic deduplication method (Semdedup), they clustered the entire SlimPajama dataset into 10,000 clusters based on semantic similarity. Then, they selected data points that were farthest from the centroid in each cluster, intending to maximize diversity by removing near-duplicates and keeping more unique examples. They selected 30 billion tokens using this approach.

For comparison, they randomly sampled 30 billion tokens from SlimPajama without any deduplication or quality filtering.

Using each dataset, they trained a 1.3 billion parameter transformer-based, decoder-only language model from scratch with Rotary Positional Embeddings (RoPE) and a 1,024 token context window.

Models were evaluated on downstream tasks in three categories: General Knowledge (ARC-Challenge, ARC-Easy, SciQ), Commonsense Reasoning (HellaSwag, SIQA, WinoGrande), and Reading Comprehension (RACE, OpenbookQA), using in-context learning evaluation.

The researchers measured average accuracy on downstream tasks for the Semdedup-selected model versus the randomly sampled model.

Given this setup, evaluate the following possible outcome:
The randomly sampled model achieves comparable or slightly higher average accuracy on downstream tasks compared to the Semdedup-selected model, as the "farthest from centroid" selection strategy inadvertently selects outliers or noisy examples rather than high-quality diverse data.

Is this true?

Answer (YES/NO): YES